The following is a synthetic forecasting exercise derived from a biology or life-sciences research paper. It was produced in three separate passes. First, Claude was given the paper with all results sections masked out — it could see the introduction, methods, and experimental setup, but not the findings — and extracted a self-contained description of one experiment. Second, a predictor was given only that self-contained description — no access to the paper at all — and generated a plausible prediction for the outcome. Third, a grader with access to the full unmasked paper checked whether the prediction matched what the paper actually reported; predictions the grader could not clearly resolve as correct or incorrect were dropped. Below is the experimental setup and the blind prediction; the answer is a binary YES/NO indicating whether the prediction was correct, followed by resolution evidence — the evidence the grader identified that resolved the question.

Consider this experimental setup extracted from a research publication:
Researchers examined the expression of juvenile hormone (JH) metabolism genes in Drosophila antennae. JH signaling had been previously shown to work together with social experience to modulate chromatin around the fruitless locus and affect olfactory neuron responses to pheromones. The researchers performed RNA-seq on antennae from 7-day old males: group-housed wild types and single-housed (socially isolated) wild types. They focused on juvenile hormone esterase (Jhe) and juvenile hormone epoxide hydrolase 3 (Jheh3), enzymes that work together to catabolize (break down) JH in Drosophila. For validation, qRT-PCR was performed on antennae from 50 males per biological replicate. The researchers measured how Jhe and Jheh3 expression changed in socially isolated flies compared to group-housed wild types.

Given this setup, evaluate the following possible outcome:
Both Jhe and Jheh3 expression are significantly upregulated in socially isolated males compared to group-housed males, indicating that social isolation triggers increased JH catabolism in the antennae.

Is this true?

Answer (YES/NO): NO